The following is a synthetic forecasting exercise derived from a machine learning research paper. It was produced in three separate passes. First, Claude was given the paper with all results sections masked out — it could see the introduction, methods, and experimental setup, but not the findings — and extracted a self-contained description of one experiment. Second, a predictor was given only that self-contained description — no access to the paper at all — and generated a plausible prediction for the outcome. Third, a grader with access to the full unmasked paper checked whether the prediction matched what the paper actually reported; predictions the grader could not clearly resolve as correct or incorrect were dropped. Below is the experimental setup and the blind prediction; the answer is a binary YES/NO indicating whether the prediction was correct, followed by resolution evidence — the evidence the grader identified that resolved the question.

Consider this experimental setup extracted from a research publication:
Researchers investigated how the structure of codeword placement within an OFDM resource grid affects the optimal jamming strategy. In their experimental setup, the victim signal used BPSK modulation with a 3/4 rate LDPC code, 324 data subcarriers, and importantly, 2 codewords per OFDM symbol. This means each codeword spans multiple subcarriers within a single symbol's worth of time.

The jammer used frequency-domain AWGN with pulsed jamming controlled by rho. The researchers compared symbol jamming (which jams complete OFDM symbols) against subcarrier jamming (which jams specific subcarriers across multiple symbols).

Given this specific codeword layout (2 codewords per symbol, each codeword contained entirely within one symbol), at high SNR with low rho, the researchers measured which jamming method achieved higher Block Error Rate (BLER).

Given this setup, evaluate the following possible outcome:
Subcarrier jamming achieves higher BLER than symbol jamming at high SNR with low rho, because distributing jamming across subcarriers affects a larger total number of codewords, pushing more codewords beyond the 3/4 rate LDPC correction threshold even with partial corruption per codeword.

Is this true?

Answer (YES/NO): NO